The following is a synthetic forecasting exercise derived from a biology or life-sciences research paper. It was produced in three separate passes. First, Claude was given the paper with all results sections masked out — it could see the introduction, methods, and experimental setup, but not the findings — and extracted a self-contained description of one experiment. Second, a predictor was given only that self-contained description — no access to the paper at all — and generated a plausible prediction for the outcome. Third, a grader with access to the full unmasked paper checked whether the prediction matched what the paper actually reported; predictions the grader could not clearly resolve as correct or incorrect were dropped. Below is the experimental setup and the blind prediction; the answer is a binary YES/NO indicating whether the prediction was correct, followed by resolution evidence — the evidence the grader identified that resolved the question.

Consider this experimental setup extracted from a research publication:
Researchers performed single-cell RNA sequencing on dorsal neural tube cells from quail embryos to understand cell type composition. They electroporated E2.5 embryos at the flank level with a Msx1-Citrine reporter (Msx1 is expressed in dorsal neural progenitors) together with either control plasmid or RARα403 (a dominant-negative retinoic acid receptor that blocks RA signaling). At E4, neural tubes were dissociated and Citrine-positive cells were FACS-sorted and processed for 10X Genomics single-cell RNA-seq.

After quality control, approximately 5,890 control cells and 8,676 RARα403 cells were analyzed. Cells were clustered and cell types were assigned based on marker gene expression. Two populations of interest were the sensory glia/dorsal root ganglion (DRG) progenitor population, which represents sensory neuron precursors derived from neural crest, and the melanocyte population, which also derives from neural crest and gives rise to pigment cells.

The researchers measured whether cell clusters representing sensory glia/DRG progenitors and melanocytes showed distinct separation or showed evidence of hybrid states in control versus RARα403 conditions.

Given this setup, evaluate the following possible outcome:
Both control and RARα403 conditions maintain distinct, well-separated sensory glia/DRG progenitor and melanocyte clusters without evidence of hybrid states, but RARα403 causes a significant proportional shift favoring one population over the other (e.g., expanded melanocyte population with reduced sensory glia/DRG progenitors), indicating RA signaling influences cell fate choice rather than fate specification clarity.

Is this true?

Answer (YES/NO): NO